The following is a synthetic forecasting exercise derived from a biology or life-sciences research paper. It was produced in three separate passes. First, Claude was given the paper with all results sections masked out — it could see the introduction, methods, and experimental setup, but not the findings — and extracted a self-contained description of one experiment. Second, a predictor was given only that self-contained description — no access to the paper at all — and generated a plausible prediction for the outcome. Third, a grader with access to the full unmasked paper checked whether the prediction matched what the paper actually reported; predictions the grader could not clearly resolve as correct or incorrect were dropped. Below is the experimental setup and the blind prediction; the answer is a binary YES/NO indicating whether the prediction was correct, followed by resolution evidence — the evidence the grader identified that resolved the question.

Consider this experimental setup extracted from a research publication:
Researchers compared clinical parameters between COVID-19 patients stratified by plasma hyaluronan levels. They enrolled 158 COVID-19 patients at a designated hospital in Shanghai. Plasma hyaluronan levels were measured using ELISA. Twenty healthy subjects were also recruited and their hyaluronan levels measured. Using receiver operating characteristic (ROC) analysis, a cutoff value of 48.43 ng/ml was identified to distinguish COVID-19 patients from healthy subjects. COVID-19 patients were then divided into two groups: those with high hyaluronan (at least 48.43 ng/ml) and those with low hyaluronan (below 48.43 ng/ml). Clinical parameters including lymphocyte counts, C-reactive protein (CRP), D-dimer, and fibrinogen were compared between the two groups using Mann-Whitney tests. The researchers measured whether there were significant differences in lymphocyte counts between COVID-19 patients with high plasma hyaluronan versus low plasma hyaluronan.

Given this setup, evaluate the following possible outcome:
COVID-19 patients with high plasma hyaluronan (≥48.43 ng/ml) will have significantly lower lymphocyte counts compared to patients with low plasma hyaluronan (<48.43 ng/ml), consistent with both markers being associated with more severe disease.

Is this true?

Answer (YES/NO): YES